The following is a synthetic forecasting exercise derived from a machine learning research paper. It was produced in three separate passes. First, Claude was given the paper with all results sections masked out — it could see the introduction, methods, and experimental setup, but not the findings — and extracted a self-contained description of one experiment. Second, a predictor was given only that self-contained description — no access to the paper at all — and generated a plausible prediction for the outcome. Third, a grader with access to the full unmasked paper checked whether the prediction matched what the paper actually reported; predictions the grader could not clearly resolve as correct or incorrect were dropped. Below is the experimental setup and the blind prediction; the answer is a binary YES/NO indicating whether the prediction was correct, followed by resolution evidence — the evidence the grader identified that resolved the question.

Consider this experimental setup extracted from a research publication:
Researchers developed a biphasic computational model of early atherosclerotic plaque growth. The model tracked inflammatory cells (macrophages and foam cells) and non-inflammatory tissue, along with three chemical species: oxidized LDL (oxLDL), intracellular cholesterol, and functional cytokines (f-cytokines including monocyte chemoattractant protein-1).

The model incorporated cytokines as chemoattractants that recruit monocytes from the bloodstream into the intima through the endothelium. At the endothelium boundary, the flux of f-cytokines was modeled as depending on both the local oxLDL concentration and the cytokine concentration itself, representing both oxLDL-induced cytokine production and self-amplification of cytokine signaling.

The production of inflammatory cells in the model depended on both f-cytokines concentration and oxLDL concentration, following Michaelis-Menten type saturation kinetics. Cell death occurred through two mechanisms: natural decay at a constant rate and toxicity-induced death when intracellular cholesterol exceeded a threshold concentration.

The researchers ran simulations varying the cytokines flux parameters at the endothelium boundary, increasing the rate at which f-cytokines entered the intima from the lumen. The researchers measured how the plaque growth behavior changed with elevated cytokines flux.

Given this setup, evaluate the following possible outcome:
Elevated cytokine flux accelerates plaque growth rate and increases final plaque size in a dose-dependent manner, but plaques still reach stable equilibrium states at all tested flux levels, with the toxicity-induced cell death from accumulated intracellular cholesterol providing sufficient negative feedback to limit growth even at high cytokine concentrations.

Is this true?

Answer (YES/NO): NO